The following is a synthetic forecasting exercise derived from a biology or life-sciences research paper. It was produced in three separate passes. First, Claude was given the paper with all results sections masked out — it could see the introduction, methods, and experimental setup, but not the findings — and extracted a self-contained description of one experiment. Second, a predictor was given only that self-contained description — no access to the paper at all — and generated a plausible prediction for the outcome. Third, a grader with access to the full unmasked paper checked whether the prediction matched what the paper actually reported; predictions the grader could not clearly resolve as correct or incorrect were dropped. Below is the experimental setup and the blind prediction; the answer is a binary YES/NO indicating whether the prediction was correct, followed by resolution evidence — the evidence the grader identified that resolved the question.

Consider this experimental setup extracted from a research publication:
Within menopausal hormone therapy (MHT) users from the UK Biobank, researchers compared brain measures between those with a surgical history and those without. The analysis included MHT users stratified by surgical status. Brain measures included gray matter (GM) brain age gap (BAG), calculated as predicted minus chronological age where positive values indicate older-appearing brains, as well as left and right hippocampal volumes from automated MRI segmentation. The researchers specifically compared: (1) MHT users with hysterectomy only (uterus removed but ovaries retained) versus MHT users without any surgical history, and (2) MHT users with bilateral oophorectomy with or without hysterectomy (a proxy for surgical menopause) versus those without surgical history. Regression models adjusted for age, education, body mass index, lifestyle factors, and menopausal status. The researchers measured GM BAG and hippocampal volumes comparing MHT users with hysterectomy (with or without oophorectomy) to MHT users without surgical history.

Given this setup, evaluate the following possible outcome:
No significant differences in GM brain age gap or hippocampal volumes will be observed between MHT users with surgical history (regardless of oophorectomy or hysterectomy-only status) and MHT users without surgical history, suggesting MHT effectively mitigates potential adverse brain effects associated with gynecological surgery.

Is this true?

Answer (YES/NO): NO